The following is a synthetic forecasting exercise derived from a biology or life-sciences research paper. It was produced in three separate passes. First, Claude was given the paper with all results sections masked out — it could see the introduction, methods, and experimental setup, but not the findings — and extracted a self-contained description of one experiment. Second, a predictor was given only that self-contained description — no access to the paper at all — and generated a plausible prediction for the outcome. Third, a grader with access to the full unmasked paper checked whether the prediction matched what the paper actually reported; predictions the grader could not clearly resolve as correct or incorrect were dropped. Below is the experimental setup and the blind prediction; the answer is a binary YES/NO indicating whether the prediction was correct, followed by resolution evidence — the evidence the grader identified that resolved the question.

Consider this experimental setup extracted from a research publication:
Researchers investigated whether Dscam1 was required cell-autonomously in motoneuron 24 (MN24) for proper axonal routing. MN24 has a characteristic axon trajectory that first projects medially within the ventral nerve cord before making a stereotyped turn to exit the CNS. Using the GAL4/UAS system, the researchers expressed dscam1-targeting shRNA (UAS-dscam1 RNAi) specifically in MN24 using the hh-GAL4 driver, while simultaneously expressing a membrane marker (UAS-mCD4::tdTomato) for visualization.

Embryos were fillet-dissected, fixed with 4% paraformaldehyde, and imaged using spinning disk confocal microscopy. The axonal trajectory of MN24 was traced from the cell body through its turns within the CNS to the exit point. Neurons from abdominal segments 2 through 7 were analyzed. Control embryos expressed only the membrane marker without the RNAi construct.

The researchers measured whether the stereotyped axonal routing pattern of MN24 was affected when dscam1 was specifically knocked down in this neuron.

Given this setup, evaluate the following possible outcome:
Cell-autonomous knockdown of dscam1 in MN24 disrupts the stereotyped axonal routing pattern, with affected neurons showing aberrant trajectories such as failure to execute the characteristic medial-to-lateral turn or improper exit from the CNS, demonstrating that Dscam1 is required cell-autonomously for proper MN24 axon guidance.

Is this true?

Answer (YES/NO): NO